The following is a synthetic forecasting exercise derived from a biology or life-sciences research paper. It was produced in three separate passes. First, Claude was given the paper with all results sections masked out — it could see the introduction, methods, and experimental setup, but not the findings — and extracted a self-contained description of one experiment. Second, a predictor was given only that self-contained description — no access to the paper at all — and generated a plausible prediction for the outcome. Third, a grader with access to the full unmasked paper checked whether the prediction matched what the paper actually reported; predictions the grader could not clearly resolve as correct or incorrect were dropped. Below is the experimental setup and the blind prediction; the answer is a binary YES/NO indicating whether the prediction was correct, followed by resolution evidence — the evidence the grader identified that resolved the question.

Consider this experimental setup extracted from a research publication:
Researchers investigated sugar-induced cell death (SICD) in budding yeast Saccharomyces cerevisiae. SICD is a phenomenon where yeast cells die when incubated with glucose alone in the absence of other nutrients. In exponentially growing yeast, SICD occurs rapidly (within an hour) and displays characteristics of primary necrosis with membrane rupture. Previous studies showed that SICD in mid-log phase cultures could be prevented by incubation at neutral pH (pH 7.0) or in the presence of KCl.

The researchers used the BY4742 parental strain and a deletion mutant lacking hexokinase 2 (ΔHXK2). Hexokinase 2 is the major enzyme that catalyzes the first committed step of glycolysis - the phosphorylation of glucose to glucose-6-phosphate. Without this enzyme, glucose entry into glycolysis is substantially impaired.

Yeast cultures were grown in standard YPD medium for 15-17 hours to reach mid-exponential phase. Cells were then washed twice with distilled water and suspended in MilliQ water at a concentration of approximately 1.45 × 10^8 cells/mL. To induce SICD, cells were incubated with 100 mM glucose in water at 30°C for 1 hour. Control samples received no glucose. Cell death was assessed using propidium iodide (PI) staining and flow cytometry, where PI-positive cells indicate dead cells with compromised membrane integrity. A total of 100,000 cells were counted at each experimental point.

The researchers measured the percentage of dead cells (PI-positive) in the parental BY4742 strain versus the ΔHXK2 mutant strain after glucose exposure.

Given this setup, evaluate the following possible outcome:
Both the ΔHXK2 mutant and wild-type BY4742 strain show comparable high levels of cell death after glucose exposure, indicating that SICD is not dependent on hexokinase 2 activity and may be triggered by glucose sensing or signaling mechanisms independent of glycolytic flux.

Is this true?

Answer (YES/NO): NO